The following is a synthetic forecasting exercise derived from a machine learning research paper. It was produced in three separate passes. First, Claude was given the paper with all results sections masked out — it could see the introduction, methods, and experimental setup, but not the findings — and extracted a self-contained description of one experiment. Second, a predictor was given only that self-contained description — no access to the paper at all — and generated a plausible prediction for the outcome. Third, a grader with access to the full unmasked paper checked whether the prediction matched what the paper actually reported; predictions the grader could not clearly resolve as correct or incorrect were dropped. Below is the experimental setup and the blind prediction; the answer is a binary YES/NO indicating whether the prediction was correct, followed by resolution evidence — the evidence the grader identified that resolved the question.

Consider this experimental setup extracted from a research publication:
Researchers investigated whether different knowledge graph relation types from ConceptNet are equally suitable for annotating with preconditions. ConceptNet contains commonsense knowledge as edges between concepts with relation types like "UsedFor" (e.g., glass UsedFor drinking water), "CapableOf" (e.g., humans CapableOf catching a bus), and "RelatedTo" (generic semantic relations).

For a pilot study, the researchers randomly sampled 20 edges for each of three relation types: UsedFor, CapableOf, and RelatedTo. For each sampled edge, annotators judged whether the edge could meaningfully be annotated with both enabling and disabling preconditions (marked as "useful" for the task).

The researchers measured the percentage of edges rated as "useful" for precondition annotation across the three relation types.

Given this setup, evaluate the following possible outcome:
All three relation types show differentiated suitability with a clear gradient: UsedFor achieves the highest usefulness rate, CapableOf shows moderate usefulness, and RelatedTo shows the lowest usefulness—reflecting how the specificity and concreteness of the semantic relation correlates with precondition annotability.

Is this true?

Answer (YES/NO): NO